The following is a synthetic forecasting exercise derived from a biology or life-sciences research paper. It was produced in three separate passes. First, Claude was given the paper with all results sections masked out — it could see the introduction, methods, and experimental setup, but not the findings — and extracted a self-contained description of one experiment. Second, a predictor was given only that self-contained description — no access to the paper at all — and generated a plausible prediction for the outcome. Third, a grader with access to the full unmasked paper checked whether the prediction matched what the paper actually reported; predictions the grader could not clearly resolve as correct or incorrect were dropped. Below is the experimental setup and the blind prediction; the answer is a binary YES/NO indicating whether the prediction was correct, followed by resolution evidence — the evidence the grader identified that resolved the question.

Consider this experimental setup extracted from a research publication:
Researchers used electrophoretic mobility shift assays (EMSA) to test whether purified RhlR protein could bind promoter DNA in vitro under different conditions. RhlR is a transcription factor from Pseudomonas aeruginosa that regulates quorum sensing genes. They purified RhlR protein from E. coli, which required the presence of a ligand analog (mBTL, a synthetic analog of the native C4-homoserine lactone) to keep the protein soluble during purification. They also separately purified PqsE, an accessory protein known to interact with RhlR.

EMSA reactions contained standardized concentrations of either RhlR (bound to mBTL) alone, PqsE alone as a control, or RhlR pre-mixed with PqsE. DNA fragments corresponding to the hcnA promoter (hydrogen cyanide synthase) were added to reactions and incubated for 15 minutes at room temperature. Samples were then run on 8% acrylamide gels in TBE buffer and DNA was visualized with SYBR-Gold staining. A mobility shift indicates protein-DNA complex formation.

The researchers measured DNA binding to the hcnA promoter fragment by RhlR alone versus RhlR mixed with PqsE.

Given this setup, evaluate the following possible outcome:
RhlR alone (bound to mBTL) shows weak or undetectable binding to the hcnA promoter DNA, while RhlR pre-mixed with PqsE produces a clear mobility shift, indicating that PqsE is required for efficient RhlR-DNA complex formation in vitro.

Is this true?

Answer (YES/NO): YES